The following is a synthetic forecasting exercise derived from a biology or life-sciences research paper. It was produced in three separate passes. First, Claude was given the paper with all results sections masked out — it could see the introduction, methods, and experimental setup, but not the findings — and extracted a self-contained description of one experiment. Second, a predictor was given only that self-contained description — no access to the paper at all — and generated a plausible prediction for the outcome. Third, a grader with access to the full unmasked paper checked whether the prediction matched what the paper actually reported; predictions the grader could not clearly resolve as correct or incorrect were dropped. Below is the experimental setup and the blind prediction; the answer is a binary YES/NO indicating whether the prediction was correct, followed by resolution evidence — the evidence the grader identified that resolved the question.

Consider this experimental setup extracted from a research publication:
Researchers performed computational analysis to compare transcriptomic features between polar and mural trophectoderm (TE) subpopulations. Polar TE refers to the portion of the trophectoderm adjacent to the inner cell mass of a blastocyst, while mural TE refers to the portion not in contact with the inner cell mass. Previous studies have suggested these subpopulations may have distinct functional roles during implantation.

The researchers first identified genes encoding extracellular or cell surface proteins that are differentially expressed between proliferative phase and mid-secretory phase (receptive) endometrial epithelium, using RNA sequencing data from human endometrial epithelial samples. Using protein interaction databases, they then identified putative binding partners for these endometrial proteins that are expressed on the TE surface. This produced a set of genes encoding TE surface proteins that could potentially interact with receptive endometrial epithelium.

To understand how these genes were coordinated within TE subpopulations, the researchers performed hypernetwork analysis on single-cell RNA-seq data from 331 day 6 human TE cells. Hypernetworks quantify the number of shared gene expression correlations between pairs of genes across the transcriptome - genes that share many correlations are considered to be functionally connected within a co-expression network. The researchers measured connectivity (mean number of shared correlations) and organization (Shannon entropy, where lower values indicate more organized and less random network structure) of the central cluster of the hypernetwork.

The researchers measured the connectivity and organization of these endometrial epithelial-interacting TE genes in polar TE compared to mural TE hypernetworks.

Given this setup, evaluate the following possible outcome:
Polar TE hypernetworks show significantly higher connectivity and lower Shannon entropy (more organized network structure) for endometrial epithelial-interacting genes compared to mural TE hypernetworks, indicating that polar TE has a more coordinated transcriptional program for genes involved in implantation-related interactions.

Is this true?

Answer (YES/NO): YES